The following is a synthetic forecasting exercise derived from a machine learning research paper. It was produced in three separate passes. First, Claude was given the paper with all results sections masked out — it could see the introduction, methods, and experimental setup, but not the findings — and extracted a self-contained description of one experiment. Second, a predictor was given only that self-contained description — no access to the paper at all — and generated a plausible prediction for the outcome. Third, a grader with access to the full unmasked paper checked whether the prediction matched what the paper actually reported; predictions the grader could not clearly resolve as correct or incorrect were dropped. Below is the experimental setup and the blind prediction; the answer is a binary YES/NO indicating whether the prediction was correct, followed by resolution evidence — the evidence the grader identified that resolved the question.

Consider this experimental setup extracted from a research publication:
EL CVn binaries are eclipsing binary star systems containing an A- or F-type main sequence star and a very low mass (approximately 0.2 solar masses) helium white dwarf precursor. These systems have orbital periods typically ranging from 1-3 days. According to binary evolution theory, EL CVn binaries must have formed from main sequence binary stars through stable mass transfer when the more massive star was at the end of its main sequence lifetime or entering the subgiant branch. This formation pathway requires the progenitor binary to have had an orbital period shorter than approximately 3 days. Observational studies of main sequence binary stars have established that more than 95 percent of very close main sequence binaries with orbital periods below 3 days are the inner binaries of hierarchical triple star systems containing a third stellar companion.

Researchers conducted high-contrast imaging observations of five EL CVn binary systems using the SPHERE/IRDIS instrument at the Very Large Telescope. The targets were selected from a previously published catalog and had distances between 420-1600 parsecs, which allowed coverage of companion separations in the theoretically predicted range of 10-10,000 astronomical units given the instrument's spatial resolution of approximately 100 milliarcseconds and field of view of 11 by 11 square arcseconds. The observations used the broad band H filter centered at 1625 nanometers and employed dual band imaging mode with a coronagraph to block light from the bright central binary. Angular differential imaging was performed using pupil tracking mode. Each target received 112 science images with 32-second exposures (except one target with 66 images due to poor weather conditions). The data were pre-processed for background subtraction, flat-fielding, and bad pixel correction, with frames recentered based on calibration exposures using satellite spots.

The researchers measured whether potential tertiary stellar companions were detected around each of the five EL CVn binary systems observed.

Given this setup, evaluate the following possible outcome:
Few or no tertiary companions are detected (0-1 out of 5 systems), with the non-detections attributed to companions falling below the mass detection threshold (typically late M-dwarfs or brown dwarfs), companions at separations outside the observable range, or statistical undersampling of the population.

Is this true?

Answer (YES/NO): NO